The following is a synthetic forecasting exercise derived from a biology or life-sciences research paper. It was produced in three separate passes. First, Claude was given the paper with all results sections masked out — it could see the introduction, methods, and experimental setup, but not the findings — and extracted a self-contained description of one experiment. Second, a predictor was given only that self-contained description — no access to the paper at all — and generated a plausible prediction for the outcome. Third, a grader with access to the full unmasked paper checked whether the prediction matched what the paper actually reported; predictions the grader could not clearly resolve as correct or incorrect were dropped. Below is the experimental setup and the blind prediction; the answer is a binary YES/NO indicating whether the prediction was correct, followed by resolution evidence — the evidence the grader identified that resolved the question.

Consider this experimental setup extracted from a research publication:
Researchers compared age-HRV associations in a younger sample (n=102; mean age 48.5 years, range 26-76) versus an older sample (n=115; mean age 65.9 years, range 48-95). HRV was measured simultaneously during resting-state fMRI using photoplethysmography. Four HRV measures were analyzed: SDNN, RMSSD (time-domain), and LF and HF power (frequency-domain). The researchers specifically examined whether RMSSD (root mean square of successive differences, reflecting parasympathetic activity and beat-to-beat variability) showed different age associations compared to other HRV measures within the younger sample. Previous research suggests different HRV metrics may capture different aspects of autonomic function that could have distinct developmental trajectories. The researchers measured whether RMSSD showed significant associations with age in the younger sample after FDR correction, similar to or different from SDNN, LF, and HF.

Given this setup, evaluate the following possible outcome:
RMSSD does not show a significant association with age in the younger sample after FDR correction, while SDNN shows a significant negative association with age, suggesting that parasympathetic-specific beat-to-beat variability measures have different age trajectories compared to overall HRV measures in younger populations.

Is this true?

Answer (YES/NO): YES